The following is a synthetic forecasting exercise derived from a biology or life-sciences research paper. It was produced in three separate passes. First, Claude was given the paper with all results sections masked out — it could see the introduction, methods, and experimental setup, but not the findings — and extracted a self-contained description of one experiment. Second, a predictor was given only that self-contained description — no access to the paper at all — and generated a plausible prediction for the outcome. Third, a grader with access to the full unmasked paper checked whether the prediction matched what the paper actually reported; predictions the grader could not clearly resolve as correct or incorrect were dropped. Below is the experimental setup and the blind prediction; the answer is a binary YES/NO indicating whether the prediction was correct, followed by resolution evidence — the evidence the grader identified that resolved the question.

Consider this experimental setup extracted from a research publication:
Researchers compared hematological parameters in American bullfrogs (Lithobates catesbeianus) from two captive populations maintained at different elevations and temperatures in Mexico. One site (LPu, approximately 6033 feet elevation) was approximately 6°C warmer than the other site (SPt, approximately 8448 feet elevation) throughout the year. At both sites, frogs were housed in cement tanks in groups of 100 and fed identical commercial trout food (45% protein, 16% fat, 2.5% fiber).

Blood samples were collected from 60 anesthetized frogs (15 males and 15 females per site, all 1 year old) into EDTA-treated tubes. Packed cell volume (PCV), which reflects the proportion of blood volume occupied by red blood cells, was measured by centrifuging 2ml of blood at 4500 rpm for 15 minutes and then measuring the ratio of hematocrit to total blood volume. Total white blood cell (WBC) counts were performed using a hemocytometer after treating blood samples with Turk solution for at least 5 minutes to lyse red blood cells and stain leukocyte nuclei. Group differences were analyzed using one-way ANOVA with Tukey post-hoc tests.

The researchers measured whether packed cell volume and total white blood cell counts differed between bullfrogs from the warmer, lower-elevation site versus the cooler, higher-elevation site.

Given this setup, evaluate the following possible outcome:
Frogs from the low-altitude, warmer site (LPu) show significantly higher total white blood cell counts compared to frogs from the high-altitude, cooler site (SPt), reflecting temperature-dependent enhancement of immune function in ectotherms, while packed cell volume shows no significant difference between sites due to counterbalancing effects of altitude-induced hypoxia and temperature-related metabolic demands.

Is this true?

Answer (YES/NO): NO